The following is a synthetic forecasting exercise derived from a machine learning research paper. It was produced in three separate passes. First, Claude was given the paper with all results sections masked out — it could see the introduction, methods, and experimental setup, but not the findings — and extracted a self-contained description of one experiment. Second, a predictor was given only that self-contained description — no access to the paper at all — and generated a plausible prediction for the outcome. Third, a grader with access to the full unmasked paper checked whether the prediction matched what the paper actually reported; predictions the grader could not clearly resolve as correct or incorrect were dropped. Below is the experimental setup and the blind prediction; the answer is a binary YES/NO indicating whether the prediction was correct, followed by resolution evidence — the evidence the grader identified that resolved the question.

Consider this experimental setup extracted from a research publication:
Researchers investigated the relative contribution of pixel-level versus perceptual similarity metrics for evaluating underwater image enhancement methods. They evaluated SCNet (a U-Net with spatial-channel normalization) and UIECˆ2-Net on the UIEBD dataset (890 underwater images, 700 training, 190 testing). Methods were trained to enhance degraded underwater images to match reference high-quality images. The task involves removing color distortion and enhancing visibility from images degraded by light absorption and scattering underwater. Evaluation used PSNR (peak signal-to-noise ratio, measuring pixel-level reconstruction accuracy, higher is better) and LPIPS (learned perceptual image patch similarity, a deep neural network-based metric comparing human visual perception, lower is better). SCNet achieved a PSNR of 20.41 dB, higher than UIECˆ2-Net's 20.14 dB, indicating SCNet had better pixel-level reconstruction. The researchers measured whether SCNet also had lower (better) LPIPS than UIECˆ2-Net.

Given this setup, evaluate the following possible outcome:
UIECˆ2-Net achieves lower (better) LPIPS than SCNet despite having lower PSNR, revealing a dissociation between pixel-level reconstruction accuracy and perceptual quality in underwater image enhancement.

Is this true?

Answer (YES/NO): YES